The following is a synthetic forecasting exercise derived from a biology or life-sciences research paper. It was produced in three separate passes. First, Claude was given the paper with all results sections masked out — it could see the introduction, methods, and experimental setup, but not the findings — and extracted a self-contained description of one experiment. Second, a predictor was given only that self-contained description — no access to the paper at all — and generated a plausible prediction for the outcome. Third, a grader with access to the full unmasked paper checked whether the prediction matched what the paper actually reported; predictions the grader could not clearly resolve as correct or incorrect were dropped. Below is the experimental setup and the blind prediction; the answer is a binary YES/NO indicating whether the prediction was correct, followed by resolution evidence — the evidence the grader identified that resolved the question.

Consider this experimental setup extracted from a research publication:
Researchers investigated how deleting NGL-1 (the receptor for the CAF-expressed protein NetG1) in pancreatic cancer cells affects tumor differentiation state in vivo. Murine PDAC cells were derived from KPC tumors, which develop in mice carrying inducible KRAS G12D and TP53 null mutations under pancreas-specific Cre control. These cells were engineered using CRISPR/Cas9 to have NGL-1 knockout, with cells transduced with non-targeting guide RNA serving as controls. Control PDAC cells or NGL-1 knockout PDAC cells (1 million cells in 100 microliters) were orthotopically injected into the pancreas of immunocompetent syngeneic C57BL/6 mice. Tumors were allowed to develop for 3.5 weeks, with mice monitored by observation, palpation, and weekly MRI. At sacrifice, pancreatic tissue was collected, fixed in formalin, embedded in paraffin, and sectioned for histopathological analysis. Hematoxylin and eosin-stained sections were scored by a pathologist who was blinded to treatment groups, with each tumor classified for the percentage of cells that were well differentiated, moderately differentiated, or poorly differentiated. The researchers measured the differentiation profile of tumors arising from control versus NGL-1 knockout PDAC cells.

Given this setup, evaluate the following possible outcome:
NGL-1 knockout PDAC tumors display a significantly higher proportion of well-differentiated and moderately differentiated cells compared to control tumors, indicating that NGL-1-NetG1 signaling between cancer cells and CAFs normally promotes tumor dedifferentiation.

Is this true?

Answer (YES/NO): NO